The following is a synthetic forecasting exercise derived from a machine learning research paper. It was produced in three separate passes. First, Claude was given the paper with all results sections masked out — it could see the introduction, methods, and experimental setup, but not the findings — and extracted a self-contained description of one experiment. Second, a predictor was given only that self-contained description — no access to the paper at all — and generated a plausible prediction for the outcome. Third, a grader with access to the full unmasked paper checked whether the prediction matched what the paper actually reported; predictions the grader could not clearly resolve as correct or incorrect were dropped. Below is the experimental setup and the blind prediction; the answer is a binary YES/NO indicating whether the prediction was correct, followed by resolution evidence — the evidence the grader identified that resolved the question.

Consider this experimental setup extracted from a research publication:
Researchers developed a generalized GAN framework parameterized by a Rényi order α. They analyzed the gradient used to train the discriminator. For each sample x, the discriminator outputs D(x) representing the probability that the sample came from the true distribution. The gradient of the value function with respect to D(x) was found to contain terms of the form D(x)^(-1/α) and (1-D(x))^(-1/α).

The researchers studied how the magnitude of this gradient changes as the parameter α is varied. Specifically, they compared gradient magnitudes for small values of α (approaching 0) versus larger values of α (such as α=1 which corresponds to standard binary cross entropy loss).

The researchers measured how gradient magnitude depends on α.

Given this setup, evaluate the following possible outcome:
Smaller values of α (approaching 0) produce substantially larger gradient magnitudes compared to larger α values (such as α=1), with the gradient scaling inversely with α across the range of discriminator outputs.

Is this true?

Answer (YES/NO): NO